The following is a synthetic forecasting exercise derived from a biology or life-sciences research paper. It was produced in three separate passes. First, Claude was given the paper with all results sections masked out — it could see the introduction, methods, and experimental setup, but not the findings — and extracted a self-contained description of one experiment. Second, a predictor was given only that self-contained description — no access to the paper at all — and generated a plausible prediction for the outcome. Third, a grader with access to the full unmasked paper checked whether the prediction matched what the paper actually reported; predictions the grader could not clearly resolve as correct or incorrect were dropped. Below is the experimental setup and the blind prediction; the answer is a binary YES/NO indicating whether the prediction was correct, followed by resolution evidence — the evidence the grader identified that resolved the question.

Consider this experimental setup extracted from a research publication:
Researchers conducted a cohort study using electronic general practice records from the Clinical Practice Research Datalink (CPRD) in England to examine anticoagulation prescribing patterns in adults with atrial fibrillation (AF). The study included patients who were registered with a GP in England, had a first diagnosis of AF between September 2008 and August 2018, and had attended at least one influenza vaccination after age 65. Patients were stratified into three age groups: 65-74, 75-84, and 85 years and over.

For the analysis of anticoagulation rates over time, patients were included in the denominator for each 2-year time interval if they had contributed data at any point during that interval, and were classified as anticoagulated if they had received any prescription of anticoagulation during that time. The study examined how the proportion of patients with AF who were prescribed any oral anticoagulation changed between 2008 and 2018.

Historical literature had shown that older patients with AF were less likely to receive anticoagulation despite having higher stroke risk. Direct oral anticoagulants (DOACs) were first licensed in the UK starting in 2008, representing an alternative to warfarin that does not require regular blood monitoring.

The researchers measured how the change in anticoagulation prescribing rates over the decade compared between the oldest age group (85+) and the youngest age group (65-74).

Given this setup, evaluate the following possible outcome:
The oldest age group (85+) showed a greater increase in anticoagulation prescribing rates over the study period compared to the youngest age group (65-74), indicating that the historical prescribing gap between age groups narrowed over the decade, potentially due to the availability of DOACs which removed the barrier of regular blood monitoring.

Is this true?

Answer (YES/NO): YES